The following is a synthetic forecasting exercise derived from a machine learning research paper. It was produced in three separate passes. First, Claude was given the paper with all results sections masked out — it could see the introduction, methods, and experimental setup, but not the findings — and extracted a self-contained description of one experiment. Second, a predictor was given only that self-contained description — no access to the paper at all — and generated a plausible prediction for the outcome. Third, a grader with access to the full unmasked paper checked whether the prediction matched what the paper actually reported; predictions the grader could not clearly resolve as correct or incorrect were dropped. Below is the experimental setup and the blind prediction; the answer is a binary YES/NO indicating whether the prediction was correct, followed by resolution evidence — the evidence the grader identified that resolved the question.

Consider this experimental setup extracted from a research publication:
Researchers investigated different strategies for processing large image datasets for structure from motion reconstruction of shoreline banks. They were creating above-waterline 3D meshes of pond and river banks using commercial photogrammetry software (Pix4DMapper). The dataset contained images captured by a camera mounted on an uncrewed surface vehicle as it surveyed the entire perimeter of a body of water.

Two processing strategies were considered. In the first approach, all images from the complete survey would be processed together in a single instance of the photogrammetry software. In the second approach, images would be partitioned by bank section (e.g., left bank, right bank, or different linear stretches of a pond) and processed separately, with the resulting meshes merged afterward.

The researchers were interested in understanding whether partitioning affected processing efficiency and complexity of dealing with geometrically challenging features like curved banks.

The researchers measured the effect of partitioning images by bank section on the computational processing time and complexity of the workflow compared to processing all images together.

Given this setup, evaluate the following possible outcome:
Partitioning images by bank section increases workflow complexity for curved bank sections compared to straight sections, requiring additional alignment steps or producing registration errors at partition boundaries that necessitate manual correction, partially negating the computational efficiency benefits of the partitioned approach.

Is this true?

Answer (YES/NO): NO